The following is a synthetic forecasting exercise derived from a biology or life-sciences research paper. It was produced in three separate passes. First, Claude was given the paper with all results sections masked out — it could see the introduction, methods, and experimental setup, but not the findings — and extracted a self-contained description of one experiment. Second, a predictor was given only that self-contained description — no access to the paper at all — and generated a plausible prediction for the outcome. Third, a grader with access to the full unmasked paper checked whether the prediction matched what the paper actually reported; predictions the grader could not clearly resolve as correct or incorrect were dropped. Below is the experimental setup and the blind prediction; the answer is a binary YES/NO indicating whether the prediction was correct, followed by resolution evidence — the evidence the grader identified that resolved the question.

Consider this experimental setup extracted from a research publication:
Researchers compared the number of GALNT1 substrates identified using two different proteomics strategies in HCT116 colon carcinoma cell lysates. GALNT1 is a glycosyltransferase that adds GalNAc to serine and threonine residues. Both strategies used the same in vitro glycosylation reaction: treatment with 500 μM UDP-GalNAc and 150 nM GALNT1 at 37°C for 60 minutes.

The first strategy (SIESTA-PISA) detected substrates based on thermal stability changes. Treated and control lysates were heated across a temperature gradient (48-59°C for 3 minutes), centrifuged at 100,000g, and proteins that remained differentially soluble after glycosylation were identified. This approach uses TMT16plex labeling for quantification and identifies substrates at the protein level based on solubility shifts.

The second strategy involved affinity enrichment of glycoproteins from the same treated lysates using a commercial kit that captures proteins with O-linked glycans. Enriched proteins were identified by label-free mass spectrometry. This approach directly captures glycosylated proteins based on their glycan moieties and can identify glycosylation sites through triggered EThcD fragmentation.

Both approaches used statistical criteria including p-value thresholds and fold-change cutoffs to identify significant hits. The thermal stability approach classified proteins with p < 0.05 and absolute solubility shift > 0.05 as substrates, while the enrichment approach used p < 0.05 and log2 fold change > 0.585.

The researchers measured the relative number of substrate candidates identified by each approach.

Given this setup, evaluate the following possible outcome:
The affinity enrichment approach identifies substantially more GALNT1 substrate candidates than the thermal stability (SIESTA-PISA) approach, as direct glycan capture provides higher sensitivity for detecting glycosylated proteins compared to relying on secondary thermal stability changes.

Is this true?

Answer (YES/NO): NO